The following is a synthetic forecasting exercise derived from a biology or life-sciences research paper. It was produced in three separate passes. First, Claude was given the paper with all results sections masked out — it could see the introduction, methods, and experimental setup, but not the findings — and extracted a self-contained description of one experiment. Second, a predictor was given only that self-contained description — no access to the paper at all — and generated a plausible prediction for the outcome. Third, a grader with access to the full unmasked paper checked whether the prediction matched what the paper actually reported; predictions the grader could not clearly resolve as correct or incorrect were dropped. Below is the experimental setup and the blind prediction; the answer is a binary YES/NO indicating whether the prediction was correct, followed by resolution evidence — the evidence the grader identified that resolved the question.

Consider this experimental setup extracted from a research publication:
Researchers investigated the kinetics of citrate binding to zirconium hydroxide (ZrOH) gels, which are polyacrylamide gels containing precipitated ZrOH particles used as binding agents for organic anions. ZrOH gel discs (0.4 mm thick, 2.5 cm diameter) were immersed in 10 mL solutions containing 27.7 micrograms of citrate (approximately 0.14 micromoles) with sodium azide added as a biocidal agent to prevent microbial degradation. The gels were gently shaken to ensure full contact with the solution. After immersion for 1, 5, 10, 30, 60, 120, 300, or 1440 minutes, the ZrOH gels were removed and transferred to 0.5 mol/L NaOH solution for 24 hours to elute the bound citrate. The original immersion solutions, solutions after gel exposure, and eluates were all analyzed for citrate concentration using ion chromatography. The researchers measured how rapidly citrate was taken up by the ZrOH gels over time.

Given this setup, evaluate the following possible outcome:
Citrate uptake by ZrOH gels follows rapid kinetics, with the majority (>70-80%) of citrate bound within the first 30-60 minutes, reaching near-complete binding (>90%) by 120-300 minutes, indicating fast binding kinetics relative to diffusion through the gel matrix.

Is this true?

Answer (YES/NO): NO